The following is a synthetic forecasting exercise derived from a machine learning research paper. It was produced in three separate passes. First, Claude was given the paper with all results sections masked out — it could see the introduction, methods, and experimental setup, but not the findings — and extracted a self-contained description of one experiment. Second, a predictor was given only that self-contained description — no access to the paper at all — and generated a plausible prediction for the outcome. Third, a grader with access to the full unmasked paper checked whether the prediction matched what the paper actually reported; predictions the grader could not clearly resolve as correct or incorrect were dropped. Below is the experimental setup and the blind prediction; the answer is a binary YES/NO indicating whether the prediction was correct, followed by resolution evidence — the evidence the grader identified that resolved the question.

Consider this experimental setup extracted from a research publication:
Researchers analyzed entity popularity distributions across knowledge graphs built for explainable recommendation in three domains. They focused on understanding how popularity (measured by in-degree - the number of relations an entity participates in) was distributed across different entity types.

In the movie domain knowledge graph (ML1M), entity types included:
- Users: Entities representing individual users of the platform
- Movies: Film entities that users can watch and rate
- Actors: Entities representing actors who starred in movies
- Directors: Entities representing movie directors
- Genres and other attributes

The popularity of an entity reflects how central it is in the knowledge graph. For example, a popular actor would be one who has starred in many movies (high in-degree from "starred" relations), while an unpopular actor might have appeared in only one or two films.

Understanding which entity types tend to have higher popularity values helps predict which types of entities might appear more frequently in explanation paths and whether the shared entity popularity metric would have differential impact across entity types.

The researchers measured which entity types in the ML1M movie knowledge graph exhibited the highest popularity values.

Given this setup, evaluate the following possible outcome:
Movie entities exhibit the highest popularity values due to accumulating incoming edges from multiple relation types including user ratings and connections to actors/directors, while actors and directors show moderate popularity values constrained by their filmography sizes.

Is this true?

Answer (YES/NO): NO